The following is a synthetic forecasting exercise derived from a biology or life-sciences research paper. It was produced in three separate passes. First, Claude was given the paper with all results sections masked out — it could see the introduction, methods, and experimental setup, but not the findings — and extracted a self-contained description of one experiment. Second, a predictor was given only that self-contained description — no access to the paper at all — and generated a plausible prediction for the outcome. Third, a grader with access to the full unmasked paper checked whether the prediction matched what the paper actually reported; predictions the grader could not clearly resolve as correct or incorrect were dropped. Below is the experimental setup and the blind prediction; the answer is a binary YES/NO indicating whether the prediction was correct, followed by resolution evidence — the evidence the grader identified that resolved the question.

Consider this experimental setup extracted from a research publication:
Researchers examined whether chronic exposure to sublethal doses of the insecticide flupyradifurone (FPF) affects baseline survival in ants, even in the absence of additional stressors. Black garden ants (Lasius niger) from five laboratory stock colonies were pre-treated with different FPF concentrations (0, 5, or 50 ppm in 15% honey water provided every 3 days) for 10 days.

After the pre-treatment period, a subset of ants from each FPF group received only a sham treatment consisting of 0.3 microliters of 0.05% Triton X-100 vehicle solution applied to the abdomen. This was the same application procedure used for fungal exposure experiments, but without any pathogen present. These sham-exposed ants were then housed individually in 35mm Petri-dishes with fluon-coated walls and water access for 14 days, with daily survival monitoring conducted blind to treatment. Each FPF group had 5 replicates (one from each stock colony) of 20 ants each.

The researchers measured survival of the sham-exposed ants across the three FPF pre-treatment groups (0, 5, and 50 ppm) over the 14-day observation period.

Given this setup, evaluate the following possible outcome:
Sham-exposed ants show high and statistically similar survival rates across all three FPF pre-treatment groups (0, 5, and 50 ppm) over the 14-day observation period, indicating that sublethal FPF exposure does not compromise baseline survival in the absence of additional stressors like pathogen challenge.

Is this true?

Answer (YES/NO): YES